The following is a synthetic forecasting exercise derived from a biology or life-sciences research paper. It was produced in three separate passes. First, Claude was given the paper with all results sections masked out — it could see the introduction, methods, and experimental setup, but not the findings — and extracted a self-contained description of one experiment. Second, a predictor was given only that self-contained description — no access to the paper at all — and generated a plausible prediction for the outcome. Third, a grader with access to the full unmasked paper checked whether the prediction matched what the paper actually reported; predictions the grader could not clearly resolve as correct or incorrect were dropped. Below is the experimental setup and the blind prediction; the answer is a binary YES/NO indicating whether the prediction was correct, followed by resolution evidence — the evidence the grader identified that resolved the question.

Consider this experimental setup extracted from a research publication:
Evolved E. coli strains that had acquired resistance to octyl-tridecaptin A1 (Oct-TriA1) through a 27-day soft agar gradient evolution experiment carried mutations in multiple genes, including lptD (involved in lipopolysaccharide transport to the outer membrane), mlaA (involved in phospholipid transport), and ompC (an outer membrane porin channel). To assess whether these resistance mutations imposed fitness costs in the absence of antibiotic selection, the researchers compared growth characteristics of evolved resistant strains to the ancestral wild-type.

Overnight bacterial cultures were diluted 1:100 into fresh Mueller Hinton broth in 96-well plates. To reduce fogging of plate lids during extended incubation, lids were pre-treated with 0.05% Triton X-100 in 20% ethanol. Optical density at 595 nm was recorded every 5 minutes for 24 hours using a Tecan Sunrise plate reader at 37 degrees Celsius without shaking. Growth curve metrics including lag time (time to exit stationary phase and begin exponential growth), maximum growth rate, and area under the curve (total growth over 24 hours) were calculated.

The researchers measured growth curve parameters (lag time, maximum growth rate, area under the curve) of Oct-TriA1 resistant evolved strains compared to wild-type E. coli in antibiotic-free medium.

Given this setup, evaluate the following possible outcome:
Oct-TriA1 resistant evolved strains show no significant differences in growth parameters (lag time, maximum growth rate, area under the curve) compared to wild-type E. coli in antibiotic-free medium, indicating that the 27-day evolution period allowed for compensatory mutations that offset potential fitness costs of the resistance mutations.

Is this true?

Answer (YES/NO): NO